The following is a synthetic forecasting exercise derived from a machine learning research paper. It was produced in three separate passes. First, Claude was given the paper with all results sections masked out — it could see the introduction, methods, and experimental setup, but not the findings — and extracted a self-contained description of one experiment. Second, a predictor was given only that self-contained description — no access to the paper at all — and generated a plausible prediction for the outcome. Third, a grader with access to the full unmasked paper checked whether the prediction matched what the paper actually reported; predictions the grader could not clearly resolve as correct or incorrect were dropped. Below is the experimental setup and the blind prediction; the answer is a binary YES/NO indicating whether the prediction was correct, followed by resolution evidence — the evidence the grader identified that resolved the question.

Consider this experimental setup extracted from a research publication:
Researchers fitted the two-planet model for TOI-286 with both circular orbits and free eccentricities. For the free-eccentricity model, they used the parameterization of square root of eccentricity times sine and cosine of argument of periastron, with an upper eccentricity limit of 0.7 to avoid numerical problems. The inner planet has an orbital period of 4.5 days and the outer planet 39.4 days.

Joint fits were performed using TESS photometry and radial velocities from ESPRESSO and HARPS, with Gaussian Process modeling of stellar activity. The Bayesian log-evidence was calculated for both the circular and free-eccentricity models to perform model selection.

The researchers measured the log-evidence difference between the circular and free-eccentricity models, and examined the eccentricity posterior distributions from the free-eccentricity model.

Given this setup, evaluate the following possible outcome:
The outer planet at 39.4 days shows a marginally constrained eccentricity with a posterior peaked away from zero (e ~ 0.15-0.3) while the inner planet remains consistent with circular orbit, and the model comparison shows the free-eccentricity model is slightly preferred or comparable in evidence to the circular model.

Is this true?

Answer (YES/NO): NO